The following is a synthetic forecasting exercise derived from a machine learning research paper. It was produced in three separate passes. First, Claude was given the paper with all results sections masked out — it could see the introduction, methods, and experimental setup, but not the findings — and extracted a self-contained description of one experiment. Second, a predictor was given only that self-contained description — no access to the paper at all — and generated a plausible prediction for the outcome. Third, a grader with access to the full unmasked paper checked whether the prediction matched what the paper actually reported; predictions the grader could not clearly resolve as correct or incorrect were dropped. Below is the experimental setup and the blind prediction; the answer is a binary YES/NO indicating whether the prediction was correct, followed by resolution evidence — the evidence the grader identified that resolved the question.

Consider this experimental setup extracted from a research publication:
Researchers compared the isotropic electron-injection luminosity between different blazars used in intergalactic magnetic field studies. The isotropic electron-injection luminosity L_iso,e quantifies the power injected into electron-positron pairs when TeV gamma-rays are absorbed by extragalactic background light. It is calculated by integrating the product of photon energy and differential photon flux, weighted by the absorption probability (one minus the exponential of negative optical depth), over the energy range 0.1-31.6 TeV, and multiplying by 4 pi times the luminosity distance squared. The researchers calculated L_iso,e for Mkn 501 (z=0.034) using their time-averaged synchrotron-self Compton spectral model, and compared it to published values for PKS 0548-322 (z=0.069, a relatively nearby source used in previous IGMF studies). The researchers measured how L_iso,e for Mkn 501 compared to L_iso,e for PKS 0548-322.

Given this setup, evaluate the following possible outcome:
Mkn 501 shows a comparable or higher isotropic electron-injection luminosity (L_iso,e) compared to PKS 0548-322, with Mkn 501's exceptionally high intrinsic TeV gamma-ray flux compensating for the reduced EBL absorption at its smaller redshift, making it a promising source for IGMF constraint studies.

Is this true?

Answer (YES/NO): NO